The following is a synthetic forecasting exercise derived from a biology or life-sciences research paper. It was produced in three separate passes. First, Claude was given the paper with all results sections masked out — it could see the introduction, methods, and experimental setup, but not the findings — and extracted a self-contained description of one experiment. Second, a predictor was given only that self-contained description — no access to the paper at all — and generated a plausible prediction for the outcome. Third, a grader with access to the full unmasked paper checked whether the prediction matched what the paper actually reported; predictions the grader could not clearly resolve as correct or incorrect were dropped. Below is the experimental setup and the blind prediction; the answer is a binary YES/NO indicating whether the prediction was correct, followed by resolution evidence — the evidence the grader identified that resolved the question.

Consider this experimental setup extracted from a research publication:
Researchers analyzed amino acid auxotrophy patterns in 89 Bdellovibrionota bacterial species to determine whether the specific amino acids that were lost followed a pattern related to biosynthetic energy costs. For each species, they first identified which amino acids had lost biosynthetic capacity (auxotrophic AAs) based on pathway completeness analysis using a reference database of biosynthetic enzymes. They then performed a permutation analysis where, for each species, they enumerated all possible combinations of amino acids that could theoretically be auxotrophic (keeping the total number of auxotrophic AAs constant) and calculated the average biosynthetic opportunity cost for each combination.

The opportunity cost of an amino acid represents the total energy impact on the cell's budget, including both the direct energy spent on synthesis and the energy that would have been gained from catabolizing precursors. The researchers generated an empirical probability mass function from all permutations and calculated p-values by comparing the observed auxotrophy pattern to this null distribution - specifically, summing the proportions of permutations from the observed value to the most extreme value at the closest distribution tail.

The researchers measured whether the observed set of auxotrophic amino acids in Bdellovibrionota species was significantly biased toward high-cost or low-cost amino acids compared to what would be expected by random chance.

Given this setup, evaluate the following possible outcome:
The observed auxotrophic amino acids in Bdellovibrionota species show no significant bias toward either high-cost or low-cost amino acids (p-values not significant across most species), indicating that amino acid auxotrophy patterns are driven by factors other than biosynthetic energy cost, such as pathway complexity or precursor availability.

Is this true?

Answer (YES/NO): NO